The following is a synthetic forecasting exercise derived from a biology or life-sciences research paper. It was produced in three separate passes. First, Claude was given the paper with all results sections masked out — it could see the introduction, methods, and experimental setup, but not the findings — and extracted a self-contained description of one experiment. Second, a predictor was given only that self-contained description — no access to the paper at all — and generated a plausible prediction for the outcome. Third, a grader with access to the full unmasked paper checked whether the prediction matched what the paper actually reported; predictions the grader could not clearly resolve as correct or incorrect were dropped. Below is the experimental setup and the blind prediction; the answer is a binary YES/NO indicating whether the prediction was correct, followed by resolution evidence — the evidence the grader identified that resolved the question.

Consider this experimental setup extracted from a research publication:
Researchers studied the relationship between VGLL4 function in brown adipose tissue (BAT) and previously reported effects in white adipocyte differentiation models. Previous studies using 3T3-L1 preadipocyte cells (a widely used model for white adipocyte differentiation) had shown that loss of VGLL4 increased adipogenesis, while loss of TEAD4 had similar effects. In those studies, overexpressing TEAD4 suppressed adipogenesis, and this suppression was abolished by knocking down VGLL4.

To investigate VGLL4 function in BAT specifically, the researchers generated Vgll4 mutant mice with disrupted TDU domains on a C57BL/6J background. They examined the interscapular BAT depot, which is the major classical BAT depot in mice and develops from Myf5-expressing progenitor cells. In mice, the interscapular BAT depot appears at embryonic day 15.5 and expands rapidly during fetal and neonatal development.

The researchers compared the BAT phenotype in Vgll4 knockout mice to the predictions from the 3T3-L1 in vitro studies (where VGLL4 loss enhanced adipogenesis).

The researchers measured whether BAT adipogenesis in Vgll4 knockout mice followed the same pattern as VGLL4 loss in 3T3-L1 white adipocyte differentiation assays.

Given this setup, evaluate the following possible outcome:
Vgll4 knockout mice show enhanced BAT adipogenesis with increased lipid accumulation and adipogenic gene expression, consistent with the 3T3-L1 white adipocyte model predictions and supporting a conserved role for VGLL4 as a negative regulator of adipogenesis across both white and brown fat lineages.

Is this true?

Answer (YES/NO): NO